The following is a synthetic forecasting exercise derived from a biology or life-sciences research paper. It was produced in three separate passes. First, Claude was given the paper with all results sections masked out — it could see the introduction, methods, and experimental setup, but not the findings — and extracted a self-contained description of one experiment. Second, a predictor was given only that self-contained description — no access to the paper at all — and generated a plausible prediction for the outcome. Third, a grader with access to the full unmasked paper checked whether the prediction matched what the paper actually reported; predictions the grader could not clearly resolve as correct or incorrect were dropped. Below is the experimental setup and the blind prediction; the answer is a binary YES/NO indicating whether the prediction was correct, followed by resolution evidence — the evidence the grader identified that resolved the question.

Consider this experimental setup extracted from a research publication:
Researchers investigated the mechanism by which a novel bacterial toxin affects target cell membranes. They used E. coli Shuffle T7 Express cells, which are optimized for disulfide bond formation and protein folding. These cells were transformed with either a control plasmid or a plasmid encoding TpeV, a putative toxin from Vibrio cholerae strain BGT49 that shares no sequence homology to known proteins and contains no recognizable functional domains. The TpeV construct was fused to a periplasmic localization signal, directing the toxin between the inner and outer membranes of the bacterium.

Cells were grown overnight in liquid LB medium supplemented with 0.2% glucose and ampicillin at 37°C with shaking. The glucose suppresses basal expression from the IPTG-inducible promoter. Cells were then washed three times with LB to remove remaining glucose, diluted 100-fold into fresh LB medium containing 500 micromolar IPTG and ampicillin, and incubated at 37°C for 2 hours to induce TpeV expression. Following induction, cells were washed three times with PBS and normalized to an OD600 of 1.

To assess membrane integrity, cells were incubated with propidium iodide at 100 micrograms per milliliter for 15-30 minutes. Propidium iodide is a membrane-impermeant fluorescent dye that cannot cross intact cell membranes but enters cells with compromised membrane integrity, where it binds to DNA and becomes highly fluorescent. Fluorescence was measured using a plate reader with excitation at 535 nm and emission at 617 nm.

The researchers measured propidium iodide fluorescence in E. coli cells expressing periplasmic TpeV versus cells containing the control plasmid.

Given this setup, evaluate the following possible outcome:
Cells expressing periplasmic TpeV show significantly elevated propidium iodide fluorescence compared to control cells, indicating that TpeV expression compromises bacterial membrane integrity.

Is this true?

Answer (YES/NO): YES